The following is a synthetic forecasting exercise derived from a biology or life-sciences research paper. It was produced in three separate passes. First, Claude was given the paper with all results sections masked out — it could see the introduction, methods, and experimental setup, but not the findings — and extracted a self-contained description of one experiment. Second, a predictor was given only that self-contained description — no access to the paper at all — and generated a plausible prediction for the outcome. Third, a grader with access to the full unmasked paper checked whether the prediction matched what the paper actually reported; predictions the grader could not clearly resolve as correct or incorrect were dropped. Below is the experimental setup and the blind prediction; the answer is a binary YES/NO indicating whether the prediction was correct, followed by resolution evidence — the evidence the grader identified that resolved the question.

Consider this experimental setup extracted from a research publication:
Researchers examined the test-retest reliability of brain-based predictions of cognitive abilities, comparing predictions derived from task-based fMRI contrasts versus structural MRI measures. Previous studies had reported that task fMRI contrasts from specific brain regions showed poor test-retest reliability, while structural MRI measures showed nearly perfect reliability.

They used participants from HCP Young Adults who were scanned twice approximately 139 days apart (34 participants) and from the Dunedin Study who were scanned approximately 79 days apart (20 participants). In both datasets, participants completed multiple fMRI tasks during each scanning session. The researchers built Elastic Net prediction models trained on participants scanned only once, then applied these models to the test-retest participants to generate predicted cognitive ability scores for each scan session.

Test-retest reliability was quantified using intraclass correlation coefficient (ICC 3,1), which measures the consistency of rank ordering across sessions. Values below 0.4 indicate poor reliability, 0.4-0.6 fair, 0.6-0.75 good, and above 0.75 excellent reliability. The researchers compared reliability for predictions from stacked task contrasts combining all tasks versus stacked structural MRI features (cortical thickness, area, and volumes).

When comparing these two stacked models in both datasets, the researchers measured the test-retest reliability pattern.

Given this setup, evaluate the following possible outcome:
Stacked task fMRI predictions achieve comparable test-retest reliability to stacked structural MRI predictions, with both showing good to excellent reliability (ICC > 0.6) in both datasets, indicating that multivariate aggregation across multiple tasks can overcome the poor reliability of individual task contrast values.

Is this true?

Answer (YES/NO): YES